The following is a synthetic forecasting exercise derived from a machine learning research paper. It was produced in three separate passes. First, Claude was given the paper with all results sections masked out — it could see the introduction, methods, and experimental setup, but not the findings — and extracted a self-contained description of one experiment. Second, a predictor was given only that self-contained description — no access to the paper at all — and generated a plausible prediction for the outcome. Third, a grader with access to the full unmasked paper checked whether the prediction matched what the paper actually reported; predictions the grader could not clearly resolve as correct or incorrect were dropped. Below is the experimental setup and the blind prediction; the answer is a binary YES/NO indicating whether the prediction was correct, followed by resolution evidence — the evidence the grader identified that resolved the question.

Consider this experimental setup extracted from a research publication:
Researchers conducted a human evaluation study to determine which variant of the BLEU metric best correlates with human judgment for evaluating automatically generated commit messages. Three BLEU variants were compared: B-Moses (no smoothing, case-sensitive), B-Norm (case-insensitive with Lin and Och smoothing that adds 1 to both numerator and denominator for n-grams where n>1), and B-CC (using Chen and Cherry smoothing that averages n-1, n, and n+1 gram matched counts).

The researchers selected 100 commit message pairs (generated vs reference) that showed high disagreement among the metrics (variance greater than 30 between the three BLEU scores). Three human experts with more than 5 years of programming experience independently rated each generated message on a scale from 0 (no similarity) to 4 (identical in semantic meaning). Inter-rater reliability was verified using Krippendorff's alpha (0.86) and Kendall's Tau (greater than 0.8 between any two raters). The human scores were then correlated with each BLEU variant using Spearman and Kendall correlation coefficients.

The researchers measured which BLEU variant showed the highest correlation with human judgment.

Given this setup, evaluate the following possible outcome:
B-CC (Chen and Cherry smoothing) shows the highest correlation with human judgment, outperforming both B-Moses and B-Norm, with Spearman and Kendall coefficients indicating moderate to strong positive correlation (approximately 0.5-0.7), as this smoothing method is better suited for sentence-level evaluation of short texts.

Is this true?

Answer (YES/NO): NO